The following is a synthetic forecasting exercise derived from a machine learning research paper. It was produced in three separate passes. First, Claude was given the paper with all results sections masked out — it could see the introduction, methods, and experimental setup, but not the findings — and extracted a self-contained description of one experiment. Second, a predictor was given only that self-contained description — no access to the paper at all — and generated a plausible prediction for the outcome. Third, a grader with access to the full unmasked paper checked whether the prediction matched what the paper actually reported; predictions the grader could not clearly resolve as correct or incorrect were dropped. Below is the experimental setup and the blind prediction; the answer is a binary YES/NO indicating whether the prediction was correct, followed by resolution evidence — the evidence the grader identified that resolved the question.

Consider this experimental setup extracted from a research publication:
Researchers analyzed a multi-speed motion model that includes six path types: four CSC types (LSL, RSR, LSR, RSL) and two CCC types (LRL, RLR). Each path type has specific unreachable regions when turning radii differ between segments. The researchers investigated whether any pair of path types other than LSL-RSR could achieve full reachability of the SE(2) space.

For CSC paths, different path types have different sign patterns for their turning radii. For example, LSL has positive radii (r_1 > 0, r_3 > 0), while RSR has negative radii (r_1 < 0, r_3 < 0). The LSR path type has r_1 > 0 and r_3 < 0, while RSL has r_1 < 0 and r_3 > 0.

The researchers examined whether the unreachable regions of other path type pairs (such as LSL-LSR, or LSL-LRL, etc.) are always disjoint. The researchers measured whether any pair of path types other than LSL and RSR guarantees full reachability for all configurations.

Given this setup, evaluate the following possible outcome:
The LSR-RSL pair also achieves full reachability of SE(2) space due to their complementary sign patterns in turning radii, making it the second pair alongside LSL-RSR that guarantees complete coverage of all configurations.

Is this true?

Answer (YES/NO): NO